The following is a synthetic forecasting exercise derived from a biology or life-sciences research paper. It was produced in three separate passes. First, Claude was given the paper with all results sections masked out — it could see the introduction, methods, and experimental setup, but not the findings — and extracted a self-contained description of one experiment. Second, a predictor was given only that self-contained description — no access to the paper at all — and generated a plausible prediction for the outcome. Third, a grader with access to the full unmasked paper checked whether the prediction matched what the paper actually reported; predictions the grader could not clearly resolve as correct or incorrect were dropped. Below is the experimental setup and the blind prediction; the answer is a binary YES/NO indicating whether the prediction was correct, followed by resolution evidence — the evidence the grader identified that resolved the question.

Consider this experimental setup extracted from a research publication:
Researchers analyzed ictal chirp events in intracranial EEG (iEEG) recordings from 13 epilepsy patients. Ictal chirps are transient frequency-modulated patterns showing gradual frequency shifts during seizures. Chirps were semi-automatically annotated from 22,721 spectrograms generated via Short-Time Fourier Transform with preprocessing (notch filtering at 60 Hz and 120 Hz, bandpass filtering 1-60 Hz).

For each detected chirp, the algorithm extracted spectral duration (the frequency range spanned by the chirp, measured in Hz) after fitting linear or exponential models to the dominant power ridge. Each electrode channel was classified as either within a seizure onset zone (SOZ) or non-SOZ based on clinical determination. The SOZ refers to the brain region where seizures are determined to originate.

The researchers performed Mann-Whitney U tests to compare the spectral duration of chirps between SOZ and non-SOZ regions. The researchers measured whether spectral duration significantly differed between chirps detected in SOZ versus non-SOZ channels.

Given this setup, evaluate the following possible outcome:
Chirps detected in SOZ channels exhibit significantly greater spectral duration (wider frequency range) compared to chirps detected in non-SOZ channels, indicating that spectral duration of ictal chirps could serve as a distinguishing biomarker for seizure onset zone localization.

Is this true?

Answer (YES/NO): YES